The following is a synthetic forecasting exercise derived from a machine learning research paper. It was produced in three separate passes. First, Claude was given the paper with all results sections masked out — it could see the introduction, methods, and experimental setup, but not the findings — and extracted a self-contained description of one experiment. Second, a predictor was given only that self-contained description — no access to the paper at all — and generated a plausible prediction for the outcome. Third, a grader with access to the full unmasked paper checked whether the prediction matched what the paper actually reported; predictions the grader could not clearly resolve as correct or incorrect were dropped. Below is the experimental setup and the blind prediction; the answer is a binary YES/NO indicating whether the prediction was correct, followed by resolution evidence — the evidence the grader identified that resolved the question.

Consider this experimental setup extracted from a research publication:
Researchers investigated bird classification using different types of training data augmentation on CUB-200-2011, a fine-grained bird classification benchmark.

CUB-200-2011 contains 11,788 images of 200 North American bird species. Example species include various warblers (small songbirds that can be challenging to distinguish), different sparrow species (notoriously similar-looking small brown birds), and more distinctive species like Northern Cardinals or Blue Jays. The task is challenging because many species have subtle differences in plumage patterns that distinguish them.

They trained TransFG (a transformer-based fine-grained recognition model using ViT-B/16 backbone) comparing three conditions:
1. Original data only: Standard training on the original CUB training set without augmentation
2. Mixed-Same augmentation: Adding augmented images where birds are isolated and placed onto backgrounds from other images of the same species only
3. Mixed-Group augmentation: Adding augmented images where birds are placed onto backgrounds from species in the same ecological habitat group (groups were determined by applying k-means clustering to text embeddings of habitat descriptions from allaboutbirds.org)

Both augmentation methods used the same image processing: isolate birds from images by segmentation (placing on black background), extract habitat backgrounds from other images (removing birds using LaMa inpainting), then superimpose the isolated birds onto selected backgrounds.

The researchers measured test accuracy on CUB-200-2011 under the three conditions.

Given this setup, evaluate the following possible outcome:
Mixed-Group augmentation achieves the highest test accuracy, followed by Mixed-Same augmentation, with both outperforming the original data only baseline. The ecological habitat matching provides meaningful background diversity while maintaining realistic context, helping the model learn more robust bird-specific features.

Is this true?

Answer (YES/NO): NO